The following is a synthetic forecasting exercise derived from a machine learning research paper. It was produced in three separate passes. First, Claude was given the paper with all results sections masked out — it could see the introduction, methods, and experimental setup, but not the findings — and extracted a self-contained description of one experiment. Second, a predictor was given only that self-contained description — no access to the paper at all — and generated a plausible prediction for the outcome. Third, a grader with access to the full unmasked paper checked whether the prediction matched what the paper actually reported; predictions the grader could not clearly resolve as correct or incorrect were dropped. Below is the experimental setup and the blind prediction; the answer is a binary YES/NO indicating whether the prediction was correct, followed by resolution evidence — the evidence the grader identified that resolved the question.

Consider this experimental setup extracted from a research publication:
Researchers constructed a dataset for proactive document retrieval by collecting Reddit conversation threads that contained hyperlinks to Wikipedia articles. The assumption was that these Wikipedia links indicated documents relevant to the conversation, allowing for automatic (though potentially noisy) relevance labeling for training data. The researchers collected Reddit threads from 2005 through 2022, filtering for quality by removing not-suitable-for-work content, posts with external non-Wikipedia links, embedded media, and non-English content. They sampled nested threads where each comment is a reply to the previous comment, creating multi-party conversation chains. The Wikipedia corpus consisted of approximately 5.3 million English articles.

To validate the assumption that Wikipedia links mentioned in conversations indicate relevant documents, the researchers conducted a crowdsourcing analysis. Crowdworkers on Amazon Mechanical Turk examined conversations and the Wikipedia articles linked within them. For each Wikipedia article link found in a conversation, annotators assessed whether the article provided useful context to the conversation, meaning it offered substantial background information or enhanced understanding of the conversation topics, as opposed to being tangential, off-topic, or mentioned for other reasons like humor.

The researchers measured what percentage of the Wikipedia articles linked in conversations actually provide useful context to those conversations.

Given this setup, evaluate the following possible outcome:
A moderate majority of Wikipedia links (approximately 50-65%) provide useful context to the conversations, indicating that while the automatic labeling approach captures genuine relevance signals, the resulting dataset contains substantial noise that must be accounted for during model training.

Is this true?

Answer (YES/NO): YES